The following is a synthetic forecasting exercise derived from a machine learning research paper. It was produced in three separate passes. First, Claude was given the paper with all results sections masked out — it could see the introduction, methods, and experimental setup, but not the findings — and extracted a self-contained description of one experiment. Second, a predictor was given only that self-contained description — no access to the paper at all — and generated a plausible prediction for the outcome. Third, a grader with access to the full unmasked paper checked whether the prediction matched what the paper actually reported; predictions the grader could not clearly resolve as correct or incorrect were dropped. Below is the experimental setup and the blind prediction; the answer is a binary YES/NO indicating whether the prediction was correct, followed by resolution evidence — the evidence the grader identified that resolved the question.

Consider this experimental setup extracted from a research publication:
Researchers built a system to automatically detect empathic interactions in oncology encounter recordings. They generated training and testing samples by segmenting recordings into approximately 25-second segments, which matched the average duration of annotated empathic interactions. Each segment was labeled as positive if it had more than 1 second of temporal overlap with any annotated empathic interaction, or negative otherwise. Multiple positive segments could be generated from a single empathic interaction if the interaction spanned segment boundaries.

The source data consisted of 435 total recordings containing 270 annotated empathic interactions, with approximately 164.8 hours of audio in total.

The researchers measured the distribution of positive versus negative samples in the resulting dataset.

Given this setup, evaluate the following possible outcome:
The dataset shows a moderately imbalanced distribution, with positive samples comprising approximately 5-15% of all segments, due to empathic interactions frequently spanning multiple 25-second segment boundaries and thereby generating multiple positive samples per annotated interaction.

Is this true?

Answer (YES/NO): NO